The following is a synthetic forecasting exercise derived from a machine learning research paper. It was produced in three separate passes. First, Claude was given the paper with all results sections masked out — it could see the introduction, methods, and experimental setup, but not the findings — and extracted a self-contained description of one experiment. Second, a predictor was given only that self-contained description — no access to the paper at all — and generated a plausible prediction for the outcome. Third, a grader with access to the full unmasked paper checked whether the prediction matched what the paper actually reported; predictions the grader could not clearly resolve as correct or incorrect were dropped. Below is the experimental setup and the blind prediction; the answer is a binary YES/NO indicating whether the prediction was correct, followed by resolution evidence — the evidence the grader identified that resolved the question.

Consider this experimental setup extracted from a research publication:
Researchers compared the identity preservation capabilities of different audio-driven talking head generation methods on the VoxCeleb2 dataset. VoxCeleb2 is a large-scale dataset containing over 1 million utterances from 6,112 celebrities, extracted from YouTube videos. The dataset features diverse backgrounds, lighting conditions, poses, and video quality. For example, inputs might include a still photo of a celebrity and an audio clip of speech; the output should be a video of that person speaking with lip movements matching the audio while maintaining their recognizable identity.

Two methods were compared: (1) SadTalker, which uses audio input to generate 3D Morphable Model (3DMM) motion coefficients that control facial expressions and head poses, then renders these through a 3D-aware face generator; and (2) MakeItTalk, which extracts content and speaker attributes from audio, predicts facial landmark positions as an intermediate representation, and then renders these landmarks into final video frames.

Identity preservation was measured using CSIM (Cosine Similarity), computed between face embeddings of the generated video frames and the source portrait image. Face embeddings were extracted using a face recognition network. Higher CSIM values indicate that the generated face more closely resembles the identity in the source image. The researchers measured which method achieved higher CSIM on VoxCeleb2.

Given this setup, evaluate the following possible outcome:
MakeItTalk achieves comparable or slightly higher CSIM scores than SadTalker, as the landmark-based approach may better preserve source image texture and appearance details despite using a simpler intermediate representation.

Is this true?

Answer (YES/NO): NO